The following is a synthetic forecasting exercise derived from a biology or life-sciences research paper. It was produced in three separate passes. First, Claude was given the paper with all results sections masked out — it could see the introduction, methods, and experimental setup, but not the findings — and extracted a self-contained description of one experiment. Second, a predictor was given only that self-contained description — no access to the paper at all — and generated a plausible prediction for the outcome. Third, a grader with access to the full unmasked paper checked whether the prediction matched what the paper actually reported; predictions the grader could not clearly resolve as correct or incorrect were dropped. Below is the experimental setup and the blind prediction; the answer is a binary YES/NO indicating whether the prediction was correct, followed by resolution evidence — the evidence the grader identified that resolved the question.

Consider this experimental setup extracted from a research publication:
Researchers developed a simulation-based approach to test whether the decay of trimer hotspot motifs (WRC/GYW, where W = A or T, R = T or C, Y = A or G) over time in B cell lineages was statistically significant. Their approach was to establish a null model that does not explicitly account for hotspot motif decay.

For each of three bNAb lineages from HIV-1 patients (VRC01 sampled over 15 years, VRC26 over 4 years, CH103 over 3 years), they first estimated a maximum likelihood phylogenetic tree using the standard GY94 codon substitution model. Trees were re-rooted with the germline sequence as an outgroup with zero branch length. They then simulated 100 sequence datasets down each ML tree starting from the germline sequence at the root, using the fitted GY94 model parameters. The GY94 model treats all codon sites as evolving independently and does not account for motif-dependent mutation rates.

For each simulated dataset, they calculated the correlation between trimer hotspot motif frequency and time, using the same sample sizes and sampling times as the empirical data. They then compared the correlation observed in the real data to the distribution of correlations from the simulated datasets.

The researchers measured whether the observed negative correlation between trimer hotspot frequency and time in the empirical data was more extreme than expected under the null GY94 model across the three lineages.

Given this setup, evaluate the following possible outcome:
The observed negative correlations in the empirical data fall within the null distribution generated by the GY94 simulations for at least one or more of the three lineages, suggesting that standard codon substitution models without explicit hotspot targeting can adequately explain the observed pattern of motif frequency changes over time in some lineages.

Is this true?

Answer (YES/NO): NO